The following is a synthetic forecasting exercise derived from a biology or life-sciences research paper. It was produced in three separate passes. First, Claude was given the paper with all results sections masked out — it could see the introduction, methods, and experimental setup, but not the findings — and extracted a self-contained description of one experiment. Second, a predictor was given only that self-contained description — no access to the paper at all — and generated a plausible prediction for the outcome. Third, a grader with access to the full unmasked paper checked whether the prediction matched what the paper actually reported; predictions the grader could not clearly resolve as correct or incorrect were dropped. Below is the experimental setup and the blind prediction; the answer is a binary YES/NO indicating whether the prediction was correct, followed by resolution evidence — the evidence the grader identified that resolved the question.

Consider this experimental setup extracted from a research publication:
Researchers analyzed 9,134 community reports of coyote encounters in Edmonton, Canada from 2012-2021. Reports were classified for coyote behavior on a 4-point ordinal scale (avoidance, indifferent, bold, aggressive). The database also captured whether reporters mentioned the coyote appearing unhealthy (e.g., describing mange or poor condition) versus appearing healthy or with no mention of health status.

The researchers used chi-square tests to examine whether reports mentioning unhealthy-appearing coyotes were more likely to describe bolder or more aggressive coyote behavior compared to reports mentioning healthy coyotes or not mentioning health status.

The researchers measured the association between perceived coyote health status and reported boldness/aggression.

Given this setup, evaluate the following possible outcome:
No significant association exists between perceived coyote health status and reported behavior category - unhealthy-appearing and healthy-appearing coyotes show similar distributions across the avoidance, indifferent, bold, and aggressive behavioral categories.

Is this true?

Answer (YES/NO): NO